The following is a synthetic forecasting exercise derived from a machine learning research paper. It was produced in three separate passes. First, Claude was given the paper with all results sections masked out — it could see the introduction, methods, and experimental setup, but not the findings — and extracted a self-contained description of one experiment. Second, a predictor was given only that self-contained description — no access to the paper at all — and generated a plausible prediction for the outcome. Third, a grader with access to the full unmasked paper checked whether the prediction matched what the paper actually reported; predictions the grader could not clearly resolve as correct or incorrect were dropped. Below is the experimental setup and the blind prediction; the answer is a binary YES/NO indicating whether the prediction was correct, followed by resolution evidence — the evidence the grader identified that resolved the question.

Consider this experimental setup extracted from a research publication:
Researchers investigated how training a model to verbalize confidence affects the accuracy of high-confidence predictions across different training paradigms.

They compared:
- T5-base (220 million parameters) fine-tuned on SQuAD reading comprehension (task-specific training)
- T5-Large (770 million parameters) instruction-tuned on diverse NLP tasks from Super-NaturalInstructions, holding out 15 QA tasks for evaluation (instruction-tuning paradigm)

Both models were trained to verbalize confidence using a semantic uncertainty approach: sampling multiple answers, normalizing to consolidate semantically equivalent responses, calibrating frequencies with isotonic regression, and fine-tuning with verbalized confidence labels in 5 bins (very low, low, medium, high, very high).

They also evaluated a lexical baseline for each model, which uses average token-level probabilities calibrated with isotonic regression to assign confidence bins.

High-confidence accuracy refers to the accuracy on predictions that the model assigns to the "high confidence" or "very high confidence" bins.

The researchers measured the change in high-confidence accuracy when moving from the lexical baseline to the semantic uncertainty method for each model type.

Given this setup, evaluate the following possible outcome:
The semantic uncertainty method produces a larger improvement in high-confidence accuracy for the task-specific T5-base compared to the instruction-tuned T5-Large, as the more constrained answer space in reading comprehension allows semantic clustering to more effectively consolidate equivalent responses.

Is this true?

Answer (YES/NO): NO